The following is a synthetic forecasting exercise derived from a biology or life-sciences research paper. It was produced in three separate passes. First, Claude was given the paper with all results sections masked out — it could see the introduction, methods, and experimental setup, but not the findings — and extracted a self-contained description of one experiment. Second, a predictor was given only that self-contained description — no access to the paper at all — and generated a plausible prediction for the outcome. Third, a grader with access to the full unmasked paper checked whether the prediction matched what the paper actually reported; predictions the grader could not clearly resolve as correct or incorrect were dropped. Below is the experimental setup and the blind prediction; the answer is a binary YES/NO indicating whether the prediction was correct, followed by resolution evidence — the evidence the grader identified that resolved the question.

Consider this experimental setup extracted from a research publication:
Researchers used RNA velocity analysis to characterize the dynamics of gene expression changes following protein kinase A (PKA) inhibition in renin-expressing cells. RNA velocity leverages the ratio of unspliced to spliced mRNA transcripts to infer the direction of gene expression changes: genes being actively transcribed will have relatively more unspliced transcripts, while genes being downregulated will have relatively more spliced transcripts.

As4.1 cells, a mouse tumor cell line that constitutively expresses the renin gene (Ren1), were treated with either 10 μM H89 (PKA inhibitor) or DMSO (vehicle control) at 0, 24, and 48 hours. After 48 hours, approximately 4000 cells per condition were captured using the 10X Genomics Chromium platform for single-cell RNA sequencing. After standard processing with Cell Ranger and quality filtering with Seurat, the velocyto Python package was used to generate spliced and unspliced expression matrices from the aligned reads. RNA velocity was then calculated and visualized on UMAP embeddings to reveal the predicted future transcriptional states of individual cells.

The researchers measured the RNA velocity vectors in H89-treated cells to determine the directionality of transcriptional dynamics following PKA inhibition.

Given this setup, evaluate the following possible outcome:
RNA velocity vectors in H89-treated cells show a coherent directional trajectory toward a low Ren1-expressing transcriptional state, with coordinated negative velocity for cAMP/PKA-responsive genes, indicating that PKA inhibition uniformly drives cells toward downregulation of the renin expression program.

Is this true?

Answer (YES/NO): NO